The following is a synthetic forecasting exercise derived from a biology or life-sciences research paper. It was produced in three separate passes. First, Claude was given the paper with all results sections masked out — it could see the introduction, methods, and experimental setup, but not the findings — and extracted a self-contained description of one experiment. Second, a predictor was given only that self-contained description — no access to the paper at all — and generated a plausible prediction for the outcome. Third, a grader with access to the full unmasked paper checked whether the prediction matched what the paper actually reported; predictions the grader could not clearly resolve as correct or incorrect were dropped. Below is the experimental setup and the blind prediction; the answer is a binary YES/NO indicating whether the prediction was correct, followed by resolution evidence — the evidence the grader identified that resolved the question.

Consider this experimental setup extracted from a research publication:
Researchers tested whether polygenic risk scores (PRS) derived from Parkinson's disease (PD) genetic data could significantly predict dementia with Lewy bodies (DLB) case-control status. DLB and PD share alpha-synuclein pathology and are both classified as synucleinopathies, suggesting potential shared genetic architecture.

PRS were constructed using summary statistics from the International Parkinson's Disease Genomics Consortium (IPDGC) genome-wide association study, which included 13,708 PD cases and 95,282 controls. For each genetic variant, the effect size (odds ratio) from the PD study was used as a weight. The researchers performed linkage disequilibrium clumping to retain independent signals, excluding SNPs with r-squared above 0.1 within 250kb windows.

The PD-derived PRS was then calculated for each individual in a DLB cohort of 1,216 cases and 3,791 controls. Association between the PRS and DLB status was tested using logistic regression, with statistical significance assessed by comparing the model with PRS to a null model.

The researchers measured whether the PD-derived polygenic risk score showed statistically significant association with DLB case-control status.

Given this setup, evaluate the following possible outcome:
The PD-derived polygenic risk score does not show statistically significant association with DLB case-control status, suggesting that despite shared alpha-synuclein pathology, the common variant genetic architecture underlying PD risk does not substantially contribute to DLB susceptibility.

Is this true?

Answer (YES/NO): NO